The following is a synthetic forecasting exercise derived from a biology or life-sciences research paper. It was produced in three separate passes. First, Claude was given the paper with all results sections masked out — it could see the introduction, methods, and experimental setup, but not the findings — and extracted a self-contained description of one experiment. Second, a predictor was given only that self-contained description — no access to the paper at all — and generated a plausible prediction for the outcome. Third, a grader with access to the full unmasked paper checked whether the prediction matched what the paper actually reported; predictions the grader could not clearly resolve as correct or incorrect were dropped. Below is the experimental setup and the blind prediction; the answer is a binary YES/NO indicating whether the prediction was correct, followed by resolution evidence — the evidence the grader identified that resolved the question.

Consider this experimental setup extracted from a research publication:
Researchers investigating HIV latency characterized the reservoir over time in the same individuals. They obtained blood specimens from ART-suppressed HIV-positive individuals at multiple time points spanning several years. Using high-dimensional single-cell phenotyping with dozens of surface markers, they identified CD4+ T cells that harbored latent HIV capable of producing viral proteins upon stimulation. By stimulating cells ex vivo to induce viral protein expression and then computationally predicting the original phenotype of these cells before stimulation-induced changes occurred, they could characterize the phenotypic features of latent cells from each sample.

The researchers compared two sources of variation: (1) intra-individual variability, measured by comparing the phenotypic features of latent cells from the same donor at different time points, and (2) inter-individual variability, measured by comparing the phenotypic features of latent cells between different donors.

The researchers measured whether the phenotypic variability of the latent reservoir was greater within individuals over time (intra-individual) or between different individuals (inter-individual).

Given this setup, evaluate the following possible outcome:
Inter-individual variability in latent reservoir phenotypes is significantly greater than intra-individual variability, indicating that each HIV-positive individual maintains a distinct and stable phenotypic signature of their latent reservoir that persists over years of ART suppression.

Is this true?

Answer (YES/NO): NO